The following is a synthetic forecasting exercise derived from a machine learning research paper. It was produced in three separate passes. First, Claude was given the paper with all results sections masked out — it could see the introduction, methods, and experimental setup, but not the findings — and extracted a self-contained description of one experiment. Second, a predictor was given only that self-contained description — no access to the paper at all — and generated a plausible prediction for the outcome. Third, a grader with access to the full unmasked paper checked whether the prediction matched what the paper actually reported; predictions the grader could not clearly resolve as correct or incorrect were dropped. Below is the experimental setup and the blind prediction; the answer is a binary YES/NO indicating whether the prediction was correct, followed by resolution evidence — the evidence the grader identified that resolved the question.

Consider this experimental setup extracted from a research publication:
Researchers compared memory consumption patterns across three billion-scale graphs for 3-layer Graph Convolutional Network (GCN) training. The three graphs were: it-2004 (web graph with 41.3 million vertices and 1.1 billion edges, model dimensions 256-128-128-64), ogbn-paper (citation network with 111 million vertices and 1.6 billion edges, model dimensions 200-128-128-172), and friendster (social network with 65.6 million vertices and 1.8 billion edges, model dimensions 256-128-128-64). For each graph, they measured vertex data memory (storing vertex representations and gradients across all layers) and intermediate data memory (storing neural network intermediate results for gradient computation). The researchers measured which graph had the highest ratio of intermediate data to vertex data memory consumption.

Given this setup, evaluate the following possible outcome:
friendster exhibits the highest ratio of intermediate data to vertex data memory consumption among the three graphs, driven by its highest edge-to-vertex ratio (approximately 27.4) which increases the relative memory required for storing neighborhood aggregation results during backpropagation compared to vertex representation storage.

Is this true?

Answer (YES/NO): NO